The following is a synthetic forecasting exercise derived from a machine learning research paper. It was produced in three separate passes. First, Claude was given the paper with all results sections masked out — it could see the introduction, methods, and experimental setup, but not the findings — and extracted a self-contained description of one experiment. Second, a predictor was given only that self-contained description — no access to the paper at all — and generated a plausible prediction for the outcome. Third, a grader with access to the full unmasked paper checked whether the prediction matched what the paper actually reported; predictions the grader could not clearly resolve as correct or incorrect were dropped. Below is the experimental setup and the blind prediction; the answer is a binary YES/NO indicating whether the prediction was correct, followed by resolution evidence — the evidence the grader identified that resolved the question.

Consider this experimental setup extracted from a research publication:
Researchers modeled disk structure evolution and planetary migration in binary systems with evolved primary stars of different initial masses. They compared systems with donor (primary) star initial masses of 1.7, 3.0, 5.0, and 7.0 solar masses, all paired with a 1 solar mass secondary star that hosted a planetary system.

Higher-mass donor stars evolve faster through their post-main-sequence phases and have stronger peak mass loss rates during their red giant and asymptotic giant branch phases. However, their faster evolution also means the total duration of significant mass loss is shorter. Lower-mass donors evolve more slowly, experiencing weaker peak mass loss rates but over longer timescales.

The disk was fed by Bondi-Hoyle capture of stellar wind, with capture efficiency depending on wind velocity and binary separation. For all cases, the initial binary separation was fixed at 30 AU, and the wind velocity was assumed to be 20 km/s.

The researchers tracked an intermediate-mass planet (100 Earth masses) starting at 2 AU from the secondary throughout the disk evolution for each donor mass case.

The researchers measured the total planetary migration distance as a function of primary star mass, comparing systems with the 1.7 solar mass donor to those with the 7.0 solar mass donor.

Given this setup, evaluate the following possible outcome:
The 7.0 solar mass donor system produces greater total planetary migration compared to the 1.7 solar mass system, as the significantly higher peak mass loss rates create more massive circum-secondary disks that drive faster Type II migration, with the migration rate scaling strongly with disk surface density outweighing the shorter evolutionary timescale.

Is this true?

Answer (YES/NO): NO